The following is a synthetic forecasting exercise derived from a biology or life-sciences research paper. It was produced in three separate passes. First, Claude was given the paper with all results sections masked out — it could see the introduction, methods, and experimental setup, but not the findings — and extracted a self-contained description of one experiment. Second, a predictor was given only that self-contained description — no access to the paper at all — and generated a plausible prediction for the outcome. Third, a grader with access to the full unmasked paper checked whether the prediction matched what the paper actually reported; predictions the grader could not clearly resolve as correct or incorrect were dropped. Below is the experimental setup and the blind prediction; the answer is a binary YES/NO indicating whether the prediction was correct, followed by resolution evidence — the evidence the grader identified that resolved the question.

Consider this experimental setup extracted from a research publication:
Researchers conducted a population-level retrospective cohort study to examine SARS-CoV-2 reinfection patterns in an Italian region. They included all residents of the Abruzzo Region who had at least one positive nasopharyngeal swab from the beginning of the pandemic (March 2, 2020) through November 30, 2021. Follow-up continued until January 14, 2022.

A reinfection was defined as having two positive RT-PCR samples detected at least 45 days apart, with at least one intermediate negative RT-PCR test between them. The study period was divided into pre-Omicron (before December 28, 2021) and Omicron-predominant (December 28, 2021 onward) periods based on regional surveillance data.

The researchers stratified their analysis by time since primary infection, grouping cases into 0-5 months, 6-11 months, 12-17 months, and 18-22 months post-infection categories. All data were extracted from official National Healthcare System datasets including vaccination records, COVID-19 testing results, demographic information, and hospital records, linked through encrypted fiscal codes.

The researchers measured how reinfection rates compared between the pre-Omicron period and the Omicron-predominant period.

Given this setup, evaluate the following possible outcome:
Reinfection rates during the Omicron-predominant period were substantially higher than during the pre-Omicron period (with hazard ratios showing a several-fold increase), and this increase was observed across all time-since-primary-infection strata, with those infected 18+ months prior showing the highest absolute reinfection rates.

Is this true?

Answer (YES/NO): NO